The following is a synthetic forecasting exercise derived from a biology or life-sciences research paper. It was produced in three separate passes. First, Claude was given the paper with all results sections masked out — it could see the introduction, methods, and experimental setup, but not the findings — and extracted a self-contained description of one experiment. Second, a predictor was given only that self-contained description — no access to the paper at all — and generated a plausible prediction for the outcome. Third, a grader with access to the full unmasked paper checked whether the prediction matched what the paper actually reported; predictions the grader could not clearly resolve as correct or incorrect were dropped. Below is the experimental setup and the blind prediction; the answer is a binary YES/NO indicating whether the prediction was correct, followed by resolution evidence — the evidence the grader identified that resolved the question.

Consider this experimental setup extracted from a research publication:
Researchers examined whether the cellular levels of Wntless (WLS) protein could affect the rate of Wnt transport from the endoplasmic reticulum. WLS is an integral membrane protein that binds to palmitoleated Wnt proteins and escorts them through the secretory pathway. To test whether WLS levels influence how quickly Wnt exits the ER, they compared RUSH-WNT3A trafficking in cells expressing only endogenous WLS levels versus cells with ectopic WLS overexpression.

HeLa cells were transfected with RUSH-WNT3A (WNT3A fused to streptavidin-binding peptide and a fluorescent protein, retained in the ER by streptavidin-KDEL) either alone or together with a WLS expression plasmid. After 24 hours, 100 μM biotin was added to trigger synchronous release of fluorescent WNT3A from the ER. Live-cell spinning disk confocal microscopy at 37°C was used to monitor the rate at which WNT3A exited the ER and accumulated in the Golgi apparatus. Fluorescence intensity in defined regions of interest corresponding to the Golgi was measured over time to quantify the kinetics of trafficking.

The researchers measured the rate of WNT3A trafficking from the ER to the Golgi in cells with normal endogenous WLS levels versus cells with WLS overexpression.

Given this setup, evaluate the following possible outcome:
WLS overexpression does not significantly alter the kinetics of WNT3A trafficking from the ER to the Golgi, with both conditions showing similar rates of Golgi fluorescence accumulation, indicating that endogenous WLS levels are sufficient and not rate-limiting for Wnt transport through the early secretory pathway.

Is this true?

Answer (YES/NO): NO